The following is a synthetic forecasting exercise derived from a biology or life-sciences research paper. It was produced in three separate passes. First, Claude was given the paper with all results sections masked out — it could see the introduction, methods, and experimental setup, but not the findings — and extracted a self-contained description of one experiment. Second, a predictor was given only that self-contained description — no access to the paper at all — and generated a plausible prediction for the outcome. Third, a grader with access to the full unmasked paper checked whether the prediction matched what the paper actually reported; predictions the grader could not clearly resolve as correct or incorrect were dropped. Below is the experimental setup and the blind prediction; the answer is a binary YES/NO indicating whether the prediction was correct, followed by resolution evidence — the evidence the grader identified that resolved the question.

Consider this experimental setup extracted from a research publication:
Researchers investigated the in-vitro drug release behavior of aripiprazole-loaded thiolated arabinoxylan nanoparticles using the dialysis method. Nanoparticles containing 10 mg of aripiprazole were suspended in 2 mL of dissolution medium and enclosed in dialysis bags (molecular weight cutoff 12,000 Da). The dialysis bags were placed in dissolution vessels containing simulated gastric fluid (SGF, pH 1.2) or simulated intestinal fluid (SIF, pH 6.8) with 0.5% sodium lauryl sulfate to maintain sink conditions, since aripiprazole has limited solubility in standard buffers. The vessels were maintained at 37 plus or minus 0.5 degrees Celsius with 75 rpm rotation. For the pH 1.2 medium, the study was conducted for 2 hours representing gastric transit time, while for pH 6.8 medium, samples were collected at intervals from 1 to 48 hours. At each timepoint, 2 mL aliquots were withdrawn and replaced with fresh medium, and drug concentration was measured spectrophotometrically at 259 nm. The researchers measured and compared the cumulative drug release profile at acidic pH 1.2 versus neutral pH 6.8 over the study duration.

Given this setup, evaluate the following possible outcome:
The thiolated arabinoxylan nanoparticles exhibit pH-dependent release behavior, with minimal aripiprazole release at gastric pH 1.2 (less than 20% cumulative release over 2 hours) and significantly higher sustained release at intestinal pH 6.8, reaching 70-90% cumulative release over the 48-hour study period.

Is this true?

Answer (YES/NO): NO